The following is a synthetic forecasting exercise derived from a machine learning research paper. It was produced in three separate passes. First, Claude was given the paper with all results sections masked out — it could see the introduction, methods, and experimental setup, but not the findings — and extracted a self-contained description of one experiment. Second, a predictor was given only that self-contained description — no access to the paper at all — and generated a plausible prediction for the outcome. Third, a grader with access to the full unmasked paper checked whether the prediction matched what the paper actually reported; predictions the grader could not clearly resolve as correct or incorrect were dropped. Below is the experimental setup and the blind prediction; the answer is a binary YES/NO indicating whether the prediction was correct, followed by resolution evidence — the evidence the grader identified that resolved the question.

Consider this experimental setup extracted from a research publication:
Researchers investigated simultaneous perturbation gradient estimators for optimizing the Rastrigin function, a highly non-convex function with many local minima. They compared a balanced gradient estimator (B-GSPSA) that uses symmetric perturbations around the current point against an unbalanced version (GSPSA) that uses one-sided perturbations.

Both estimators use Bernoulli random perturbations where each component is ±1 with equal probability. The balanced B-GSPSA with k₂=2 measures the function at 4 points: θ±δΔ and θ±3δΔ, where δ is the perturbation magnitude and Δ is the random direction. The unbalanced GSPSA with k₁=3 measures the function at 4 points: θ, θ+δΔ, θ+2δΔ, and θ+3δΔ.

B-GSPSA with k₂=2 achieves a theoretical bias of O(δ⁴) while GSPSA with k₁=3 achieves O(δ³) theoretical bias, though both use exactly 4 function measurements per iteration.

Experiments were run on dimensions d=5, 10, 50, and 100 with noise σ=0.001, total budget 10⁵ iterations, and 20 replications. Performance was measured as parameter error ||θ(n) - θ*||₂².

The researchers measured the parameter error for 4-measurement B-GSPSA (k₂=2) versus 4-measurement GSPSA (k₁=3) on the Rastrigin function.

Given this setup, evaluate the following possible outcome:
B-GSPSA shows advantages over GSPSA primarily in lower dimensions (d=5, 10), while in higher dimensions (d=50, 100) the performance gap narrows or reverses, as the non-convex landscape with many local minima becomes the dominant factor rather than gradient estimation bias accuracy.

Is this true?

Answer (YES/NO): YES